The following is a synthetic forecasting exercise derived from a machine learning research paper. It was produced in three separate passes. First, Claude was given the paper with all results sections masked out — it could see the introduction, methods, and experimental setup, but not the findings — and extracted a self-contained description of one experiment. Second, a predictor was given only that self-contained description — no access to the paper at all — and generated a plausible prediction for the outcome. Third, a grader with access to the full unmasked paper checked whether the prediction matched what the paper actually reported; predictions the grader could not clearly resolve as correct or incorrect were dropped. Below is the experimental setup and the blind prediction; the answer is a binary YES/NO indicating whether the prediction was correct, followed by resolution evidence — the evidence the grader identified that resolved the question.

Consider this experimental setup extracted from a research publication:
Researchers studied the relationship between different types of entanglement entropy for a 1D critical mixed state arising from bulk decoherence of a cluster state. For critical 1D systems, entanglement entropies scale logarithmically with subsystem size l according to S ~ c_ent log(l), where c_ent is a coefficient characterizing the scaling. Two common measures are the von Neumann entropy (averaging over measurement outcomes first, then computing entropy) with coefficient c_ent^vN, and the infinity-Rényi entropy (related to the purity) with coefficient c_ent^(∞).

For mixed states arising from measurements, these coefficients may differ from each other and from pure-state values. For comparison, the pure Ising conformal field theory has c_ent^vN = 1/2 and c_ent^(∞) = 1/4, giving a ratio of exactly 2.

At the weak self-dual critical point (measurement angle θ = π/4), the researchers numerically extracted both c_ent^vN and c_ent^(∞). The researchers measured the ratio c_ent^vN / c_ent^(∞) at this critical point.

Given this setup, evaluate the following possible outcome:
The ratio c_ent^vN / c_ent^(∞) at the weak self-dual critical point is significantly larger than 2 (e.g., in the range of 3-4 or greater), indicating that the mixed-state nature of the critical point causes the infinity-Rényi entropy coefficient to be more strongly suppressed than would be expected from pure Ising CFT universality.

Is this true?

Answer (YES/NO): NO